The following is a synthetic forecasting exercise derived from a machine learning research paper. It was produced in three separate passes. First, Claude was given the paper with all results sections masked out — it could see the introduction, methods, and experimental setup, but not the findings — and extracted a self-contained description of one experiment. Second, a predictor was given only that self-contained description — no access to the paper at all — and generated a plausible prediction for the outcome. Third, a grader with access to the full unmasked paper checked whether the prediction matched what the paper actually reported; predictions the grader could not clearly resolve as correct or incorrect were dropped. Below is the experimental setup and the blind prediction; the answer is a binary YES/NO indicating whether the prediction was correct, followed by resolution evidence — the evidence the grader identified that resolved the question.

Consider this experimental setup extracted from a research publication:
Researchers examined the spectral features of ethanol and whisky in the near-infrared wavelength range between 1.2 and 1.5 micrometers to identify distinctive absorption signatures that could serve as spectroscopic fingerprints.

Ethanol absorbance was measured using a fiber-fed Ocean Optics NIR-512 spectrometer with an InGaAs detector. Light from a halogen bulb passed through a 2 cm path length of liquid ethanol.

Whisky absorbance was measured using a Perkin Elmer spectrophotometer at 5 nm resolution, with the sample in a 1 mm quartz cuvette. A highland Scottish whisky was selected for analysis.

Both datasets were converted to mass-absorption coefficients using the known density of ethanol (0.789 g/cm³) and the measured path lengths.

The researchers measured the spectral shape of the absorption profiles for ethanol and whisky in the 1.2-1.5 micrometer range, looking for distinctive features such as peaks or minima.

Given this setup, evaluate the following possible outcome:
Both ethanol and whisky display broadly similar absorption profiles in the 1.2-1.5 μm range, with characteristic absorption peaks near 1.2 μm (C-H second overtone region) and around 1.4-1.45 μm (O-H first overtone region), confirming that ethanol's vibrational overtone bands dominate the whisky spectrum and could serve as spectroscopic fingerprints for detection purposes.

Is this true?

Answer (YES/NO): NO